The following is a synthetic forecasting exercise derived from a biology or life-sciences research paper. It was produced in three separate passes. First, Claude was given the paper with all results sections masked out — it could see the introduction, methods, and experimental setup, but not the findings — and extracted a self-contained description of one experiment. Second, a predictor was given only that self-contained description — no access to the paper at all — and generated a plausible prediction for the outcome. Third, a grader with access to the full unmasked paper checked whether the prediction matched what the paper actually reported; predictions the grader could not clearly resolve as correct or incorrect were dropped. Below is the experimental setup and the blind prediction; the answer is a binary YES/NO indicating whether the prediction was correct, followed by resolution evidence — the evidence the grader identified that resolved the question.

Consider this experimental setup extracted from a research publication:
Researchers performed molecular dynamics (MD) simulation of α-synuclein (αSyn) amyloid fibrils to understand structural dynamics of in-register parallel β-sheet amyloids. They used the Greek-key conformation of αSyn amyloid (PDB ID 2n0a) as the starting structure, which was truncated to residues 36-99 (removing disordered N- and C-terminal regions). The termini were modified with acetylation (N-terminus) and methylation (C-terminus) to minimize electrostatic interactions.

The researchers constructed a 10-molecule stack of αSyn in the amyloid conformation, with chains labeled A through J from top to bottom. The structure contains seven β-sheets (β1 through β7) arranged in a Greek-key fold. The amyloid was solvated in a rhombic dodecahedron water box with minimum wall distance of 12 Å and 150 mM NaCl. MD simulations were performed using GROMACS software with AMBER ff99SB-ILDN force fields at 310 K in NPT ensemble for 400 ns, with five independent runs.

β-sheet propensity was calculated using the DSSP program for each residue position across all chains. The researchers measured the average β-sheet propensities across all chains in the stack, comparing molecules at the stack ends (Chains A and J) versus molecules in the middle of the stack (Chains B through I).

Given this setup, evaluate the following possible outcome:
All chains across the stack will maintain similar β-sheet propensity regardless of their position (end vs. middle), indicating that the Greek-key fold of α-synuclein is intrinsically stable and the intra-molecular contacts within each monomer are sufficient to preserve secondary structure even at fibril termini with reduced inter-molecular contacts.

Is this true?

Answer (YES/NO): NO